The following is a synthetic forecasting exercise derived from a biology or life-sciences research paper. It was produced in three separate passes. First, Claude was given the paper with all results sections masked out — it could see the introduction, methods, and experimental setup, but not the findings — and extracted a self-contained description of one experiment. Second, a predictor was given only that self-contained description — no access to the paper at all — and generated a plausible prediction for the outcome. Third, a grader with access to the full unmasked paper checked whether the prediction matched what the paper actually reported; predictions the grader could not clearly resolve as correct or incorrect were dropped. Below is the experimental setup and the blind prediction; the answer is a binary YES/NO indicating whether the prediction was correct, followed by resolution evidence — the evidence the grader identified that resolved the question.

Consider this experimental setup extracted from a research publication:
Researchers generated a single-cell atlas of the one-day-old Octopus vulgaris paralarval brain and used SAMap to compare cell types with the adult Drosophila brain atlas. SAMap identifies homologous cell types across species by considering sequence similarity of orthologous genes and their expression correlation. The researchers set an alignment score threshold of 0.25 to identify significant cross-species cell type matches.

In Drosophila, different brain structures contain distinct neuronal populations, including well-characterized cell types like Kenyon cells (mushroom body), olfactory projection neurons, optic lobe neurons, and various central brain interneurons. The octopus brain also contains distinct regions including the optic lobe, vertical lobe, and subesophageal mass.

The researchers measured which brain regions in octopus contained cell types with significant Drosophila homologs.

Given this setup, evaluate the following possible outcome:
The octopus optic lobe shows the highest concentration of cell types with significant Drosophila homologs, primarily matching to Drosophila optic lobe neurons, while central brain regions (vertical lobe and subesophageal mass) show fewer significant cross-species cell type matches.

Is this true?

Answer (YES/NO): NO